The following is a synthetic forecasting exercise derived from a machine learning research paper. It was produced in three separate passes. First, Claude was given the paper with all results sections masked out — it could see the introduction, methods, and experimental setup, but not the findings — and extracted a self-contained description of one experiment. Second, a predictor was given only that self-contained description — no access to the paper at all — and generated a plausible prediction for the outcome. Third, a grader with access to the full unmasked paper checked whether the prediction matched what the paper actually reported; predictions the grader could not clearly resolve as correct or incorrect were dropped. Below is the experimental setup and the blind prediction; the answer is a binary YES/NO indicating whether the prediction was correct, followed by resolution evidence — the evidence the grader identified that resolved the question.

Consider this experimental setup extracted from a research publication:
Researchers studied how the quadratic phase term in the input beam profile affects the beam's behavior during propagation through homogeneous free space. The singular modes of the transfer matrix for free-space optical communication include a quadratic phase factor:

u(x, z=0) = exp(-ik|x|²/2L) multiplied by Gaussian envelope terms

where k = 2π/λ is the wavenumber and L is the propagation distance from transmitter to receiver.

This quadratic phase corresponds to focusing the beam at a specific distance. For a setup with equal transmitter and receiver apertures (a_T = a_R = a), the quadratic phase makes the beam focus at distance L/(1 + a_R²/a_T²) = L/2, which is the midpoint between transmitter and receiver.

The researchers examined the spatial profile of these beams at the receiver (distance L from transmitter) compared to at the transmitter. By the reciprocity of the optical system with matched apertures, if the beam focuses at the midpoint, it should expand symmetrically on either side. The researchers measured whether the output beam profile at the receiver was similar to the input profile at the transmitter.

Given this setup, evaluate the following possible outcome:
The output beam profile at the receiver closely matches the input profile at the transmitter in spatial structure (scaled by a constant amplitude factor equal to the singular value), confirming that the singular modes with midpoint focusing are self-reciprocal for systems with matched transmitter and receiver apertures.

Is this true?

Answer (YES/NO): YES